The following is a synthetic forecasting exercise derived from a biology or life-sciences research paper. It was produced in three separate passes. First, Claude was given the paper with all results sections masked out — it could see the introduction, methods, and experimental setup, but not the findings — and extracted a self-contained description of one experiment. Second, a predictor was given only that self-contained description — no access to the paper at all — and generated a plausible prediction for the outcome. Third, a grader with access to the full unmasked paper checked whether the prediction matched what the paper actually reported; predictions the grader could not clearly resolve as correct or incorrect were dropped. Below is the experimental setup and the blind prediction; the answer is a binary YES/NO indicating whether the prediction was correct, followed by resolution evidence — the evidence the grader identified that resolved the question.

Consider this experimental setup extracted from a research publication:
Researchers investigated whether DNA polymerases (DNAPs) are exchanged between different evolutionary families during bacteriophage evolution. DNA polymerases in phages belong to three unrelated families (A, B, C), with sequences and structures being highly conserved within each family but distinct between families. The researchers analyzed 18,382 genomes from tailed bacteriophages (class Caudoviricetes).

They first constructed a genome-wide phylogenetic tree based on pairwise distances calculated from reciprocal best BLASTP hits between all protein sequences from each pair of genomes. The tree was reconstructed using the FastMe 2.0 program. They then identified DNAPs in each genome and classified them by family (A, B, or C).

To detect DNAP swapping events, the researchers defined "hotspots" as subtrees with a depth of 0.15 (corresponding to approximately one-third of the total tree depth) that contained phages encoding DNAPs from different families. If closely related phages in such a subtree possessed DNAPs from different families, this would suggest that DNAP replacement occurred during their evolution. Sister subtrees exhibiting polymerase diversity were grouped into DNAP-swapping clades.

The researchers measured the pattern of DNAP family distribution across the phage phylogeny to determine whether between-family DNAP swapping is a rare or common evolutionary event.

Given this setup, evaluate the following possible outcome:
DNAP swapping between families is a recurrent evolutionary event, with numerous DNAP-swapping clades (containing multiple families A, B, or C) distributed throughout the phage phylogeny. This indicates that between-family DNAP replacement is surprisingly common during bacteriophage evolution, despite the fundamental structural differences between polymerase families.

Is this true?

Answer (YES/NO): YES